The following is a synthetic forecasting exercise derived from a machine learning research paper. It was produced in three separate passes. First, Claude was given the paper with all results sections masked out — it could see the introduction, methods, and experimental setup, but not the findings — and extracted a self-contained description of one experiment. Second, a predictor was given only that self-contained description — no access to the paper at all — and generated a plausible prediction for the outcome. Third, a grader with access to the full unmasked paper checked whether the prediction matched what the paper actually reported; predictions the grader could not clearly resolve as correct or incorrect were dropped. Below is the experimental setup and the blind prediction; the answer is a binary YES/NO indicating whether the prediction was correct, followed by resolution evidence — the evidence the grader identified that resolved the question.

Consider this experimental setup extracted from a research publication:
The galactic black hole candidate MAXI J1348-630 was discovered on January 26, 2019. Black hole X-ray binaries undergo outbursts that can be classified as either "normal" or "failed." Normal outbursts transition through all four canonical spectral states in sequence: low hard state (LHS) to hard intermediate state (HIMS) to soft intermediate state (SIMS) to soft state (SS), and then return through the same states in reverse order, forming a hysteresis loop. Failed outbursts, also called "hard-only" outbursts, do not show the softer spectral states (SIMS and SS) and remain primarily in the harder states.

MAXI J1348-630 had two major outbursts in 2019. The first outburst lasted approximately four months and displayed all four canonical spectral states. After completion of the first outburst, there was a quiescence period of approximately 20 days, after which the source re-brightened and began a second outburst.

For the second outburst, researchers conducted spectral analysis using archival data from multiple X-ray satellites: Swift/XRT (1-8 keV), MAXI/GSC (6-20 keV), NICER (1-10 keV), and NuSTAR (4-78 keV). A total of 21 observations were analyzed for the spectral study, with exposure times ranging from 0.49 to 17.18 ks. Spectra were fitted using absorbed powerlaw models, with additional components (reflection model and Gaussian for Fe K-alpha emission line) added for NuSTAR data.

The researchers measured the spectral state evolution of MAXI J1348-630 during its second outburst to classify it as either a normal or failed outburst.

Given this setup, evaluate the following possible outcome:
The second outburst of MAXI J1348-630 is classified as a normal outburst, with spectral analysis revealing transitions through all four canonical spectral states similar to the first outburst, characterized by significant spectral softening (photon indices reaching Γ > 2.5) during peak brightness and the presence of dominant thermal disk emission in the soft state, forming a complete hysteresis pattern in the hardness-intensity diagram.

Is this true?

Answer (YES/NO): NO